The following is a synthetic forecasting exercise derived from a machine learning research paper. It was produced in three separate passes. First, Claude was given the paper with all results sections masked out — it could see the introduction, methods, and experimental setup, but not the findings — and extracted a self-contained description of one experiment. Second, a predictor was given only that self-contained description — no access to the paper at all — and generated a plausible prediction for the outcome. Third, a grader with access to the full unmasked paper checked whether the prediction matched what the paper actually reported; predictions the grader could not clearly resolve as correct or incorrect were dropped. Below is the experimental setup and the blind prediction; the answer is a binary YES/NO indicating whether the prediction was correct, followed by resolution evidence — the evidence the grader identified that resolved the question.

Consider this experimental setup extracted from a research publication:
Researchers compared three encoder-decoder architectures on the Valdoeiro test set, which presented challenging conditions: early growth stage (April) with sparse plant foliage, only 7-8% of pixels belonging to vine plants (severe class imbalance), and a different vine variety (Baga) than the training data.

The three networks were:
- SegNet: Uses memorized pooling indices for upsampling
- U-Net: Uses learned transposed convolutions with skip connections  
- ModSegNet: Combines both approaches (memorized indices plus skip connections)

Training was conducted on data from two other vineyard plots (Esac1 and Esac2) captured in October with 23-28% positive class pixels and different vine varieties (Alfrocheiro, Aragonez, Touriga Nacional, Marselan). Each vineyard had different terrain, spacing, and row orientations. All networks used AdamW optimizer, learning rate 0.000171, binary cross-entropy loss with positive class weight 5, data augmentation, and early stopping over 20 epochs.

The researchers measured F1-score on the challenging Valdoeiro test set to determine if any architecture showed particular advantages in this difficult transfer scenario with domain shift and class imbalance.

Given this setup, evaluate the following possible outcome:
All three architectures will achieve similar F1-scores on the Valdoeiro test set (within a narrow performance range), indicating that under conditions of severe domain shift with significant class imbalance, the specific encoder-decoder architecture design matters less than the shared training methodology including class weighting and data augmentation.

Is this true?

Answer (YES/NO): YES